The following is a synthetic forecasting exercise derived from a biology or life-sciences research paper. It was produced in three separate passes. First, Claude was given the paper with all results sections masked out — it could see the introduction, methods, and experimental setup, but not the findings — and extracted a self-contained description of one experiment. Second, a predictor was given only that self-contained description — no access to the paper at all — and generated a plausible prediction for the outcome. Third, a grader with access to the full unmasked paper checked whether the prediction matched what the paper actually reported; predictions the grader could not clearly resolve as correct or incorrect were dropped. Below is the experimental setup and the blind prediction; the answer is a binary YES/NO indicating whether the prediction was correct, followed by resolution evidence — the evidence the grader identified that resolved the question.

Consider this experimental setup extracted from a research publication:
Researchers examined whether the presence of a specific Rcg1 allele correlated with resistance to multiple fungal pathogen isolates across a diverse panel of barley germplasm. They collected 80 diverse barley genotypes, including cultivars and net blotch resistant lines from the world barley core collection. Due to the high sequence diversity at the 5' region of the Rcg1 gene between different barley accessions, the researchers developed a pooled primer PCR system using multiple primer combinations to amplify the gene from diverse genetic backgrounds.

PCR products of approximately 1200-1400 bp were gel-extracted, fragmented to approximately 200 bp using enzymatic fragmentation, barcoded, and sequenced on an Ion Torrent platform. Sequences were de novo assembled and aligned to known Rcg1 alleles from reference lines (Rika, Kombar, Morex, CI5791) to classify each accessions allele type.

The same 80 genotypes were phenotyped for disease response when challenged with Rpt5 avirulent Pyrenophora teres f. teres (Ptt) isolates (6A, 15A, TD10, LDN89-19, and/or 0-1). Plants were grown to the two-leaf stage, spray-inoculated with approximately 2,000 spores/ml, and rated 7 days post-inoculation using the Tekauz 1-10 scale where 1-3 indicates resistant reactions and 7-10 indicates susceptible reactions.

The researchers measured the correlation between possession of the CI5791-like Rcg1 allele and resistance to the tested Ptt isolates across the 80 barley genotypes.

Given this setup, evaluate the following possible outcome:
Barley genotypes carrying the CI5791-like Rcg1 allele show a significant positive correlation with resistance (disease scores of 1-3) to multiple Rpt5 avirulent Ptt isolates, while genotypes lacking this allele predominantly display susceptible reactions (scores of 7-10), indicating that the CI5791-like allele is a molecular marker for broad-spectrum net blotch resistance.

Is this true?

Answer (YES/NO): YES